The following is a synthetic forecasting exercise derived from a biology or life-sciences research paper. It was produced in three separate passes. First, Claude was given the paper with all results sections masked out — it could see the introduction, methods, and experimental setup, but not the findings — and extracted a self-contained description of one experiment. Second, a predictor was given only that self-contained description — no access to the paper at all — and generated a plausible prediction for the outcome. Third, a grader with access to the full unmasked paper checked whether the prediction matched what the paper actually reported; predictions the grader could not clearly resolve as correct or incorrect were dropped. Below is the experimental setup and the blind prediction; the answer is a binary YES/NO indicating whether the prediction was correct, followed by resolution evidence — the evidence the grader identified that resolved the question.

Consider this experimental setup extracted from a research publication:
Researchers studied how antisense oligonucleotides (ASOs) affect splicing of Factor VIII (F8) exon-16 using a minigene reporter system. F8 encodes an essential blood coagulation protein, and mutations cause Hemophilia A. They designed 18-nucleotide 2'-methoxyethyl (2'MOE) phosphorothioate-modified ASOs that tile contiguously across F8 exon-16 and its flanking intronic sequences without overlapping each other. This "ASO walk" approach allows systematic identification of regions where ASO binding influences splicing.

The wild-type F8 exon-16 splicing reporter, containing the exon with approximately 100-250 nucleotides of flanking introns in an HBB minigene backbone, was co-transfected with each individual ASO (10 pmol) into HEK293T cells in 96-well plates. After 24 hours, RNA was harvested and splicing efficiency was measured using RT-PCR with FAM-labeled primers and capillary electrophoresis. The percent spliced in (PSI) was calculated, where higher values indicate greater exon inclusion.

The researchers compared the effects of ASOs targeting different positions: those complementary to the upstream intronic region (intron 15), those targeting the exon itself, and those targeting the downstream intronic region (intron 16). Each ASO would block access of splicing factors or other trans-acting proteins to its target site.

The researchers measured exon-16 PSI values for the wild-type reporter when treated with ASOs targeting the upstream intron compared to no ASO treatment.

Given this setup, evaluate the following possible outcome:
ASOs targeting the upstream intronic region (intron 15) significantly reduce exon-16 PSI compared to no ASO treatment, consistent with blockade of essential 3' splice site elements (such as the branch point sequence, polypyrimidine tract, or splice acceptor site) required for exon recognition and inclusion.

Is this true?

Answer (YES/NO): NO